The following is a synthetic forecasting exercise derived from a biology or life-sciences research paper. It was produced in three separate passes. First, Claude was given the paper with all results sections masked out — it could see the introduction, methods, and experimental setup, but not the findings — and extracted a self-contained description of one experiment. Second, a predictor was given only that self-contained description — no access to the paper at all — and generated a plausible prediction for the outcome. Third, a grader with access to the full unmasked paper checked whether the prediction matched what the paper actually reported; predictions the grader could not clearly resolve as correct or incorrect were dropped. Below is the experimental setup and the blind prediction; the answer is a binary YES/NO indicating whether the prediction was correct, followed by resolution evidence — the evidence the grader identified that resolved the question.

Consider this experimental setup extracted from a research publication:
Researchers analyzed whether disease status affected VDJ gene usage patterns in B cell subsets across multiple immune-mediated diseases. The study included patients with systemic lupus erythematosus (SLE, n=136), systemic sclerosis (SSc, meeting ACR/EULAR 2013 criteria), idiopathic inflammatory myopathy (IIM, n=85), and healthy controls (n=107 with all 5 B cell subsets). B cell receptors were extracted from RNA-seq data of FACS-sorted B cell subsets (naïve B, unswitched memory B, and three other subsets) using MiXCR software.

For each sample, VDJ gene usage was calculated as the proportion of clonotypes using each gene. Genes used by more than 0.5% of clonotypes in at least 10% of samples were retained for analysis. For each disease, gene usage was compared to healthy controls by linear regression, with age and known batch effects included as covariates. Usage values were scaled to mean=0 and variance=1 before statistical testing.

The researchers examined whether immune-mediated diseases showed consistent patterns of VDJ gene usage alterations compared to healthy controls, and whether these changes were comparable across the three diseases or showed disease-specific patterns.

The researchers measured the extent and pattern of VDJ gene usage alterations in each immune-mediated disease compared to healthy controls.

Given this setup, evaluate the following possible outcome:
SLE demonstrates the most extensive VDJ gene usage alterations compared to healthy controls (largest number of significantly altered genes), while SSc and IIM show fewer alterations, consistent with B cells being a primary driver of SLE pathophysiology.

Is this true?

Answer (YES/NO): YES